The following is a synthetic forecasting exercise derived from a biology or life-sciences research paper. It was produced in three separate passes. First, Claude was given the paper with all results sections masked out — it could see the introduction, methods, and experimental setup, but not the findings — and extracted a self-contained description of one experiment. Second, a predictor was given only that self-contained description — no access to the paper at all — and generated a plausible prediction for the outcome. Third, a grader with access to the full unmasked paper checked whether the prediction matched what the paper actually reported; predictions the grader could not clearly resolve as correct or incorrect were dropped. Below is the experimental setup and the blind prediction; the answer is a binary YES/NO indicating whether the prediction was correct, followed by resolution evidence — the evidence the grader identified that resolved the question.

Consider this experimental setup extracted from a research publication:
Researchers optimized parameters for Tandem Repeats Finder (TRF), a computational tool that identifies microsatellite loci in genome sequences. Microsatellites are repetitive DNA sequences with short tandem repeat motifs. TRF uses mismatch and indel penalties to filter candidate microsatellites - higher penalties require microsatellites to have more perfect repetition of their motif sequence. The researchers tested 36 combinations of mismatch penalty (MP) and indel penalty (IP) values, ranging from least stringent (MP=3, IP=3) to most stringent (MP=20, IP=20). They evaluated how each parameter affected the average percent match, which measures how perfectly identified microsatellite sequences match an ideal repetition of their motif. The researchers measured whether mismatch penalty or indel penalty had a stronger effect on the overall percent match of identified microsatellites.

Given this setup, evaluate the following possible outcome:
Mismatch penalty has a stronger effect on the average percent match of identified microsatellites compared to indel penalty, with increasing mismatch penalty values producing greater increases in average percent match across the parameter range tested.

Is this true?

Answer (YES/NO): NO